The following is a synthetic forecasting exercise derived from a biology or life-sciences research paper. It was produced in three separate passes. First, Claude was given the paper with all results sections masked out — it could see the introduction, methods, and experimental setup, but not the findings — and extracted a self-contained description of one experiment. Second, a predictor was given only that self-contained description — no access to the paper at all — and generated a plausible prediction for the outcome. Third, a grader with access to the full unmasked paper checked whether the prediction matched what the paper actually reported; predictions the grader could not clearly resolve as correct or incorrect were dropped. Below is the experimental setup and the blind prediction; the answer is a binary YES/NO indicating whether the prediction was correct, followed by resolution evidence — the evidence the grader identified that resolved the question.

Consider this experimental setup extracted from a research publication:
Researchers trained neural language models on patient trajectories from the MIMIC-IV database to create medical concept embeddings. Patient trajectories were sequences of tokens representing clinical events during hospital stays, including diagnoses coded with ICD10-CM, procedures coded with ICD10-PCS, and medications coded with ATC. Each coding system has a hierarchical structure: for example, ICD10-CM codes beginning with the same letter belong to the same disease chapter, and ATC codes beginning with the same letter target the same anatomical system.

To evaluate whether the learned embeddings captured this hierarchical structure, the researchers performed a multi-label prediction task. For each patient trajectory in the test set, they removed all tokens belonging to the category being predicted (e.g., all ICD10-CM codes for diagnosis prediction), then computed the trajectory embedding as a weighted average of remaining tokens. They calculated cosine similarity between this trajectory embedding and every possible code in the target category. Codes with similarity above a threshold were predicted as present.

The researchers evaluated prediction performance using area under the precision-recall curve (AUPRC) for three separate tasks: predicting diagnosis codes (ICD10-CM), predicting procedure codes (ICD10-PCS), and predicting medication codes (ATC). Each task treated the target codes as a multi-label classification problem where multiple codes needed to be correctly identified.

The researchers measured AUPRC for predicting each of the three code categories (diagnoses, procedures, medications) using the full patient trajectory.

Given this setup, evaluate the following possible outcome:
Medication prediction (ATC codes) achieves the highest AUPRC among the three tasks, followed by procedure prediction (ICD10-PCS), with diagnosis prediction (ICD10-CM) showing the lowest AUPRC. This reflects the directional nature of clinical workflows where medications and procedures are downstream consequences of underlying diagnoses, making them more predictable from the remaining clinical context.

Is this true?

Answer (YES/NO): YES